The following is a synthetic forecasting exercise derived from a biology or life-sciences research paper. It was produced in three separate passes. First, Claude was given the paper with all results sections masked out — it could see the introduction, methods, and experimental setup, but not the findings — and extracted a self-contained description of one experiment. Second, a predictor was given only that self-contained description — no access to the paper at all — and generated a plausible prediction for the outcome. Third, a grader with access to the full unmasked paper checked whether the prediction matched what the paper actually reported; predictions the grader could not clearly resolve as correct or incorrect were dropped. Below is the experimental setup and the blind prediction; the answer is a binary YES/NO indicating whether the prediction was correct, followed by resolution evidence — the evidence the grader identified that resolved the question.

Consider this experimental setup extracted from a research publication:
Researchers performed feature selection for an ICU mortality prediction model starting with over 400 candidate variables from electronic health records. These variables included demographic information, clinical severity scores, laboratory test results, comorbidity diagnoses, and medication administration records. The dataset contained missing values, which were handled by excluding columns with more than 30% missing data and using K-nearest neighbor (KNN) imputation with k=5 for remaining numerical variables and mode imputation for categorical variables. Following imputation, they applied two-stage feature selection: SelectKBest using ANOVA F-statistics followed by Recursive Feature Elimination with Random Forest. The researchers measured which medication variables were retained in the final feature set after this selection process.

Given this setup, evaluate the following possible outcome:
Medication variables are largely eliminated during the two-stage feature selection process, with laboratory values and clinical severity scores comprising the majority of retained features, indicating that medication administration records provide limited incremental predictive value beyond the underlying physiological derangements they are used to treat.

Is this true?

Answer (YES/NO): YES